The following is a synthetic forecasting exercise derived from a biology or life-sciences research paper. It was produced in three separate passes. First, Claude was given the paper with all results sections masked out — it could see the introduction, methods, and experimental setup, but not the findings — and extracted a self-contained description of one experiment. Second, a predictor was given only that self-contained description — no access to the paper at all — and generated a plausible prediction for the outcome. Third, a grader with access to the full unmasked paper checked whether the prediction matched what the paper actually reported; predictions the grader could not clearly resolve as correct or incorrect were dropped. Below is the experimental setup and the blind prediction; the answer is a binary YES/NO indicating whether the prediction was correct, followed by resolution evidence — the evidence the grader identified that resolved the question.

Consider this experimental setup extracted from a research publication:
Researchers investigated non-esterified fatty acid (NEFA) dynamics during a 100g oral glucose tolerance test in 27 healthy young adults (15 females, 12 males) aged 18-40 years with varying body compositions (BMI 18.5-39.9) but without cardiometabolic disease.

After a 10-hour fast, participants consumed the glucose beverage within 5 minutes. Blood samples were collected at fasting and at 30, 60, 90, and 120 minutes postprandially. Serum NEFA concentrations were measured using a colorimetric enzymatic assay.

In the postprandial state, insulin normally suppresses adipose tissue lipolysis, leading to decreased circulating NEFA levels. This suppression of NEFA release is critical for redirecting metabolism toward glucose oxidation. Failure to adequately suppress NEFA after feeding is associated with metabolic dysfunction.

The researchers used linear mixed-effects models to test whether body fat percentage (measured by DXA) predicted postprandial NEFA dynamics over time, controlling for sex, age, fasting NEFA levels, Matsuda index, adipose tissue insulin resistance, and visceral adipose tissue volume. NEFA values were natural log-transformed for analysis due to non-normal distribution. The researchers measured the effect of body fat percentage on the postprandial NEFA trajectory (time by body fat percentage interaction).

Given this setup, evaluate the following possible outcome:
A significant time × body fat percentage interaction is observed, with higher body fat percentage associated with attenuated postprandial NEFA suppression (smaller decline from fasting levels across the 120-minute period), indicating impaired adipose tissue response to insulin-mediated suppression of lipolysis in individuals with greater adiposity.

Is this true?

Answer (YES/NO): NO